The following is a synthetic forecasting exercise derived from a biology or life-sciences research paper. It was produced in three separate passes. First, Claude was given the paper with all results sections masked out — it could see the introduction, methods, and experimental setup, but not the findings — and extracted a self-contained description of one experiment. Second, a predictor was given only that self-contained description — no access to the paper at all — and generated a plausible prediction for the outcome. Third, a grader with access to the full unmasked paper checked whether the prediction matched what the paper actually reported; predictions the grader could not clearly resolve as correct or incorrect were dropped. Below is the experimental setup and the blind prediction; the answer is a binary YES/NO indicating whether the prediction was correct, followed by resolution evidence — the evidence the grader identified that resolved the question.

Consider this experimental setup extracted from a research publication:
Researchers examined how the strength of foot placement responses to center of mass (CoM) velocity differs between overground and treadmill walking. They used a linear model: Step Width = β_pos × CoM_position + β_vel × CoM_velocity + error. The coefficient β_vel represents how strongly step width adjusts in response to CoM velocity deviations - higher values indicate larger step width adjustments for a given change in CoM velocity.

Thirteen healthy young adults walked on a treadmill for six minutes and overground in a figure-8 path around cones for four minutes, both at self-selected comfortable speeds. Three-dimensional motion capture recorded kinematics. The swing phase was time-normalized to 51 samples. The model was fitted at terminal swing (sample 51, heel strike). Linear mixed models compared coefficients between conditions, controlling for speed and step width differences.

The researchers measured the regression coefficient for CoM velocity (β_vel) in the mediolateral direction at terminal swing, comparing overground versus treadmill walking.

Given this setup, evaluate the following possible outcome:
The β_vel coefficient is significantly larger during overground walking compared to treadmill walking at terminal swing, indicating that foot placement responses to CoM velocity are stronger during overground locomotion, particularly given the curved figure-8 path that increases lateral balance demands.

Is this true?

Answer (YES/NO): YES